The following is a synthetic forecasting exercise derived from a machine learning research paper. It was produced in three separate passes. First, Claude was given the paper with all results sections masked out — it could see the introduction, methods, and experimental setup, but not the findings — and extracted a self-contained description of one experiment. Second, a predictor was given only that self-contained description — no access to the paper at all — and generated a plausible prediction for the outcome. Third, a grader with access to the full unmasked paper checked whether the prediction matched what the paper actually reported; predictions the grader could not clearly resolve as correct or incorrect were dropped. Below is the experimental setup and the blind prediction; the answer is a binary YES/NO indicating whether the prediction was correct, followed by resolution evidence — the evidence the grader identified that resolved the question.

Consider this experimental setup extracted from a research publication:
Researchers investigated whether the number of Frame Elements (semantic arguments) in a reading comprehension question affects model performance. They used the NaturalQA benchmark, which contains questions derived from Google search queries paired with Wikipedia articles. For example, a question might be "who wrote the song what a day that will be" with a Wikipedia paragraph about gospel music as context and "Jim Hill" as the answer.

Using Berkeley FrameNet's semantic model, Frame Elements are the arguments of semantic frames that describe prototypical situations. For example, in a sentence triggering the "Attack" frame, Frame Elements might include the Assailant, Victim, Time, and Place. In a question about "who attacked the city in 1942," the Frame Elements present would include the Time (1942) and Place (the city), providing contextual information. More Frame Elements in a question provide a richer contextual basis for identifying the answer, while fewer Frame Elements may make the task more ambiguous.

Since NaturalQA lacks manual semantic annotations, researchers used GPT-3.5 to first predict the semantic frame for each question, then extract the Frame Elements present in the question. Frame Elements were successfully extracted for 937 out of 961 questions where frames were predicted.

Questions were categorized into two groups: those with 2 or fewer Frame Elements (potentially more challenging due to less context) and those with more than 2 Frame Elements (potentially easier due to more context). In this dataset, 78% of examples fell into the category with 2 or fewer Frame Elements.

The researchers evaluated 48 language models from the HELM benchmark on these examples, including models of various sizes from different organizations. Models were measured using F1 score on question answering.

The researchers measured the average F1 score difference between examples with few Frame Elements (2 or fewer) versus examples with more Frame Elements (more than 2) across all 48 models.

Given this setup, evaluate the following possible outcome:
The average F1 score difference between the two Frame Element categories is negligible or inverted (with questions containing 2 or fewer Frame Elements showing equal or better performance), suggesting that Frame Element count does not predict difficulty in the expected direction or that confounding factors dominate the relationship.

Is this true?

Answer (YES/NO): NO